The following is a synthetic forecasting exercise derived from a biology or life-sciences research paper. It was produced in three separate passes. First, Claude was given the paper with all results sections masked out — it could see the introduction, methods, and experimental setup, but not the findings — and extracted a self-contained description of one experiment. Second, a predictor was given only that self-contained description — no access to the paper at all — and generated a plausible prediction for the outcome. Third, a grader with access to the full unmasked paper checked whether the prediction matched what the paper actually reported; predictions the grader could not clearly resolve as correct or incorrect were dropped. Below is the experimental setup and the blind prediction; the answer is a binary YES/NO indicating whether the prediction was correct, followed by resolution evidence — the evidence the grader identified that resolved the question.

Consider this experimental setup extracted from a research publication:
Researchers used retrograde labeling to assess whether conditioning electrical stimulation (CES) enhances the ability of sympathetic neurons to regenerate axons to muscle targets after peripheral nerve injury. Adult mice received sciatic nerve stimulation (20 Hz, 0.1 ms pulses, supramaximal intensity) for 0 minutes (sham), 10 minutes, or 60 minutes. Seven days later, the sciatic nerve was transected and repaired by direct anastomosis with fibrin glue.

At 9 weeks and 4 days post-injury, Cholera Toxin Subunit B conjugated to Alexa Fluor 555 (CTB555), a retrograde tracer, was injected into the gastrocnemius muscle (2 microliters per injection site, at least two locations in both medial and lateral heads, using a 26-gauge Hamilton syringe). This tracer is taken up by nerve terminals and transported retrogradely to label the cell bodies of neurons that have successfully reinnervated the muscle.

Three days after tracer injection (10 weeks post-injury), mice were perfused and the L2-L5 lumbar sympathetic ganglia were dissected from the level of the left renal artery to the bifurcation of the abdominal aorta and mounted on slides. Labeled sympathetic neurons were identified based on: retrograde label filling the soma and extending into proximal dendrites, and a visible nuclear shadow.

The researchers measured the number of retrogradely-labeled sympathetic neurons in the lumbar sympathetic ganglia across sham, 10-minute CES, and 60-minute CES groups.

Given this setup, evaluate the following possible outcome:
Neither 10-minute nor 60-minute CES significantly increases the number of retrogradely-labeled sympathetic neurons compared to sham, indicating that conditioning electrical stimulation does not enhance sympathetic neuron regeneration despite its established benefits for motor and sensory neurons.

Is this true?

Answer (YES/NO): YES